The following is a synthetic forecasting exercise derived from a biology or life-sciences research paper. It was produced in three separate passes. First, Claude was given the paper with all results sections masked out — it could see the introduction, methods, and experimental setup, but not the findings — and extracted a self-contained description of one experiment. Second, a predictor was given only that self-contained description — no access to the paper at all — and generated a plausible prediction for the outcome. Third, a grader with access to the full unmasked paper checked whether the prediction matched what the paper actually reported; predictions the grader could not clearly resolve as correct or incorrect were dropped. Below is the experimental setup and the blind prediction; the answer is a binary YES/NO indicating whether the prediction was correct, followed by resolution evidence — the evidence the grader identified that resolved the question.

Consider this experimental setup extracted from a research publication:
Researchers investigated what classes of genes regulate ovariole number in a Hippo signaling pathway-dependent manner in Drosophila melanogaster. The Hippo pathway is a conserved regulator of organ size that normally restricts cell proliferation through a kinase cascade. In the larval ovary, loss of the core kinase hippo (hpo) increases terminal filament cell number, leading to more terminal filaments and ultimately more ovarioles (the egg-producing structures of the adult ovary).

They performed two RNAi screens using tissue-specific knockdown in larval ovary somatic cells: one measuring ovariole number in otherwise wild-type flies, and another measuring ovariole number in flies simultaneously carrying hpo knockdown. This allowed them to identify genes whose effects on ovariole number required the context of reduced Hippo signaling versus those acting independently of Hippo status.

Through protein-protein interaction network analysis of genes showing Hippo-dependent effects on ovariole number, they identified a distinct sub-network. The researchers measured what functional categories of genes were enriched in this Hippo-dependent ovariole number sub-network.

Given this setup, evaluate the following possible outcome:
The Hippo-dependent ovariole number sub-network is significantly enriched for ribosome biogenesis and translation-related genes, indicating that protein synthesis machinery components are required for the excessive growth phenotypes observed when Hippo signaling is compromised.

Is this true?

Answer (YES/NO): NO